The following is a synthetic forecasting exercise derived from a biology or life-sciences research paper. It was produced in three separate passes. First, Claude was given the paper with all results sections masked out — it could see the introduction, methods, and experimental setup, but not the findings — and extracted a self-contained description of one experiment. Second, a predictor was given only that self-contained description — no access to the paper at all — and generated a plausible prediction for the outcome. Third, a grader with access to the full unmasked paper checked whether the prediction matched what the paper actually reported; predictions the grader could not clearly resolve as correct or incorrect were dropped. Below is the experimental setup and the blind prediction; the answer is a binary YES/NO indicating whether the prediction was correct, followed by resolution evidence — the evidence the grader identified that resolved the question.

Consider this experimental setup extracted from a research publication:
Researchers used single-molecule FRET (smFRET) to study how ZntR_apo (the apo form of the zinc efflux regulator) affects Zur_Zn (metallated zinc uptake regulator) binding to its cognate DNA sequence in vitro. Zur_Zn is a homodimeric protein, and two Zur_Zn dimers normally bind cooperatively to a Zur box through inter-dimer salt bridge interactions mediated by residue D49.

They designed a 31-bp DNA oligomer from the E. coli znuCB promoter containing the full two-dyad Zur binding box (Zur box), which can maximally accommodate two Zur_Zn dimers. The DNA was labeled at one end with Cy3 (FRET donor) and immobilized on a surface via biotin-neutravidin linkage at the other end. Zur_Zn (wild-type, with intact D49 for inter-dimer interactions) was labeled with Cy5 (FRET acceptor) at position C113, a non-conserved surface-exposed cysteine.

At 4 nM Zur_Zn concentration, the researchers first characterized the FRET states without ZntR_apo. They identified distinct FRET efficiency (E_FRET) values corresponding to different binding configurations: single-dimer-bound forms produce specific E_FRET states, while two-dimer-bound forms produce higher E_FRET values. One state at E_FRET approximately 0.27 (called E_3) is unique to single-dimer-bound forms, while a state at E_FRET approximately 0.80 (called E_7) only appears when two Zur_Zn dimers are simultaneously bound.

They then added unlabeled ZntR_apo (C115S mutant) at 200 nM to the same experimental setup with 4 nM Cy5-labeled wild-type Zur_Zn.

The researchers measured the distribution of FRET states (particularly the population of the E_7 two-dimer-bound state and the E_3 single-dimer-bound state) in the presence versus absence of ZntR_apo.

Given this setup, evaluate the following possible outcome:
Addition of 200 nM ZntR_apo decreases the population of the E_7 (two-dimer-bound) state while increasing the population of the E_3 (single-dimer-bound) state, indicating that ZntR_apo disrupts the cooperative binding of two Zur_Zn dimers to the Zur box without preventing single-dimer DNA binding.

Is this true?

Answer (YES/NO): YES